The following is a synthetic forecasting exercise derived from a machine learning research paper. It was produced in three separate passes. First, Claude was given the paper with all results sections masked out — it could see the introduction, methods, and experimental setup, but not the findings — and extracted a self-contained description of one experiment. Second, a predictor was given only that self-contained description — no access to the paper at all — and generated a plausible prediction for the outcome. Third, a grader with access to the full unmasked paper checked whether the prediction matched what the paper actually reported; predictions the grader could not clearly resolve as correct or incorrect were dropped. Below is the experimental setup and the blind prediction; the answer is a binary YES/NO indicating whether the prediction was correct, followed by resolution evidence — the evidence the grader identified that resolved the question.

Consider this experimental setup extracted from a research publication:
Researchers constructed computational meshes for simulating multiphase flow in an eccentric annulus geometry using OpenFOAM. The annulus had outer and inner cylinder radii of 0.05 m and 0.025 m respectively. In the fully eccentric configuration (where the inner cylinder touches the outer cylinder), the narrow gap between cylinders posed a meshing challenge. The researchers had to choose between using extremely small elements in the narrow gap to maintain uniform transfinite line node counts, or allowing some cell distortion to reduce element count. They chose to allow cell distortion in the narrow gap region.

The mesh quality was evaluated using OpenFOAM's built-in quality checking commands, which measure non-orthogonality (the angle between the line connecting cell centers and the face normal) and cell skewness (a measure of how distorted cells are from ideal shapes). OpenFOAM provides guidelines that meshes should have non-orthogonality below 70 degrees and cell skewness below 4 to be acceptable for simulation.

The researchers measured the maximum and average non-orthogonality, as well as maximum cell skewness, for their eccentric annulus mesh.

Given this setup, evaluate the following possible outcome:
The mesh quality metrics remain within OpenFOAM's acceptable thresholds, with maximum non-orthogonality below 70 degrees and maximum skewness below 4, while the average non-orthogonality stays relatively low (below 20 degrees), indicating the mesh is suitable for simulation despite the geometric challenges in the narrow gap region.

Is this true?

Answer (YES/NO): YES